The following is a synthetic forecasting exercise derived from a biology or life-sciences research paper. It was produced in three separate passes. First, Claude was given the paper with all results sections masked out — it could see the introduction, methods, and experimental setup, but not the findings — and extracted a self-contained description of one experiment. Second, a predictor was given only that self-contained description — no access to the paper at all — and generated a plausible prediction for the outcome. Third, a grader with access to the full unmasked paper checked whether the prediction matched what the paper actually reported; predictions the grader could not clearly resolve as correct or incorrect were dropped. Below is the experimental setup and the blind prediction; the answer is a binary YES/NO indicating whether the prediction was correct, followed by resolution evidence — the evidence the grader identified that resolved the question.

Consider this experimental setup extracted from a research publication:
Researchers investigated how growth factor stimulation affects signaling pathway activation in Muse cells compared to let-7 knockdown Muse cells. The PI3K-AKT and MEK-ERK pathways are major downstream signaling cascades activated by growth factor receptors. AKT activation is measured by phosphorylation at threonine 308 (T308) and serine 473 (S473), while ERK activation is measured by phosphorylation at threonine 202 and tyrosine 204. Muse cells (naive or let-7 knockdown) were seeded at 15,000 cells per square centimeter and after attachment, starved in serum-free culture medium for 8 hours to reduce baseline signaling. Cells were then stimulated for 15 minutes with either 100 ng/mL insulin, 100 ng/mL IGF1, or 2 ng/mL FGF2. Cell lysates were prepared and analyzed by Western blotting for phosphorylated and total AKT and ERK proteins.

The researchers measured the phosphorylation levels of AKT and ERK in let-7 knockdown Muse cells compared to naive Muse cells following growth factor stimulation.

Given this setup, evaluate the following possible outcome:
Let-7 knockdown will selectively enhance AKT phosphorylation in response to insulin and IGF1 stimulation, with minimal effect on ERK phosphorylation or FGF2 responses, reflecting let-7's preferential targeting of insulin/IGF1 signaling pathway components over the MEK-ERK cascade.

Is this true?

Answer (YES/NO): YES